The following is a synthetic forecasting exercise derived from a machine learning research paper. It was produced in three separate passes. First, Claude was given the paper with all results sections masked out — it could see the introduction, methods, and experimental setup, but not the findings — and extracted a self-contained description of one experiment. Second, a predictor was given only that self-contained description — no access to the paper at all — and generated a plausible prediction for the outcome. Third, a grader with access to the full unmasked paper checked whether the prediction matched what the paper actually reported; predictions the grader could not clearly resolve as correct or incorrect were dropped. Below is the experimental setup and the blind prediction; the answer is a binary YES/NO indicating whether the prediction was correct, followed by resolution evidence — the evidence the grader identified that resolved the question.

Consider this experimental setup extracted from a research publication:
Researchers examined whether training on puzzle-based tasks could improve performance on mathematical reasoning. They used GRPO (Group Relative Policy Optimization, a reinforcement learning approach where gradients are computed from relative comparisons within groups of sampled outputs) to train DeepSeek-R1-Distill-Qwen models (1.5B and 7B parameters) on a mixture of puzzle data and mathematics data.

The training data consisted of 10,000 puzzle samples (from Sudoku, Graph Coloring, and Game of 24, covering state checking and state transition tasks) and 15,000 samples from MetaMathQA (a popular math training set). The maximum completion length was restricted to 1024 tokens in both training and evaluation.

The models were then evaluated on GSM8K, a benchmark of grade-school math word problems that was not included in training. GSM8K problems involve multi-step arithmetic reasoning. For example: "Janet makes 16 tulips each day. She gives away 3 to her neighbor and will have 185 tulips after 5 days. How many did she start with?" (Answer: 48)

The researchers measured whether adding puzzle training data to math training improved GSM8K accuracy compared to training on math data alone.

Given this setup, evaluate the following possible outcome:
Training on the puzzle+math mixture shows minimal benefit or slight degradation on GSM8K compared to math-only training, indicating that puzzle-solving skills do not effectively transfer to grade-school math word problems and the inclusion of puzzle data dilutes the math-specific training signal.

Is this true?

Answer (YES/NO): NO